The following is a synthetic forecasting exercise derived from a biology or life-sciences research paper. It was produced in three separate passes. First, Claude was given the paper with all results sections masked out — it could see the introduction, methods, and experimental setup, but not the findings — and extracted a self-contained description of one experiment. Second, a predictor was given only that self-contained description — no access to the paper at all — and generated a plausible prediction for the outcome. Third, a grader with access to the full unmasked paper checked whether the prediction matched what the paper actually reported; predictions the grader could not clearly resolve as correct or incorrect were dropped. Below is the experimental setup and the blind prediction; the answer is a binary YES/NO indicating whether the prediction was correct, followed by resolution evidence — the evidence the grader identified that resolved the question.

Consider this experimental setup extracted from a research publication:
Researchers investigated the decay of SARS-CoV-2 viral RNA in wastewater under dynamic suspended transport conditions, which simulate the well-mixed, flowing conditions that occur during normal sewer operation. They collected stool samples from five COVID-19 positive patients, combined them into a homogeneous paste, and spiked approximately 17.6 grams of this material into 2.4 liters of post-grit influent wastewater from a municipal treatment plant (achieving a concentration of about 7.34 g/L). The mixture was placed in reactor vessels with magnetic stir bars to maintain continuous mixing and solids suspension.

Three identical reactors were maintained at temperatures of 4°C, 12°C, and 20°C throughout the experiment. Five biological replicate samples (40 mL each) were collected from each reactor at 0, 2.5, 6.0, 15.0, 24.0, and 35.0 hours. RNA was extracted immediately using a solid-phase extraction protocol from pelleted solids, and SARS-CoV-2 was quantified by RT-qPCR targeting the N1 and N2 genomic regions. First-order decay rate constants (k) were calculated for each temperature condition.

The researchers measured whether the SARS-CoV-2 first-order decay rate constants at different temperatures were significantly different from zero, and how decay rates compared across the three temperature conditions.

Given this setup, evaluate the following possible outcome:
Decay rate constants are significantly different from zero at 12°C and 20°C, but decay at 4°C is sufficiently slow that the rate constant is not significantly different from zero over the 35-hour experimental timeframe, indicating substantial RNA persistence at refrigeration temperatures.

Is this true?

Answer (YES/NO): NO